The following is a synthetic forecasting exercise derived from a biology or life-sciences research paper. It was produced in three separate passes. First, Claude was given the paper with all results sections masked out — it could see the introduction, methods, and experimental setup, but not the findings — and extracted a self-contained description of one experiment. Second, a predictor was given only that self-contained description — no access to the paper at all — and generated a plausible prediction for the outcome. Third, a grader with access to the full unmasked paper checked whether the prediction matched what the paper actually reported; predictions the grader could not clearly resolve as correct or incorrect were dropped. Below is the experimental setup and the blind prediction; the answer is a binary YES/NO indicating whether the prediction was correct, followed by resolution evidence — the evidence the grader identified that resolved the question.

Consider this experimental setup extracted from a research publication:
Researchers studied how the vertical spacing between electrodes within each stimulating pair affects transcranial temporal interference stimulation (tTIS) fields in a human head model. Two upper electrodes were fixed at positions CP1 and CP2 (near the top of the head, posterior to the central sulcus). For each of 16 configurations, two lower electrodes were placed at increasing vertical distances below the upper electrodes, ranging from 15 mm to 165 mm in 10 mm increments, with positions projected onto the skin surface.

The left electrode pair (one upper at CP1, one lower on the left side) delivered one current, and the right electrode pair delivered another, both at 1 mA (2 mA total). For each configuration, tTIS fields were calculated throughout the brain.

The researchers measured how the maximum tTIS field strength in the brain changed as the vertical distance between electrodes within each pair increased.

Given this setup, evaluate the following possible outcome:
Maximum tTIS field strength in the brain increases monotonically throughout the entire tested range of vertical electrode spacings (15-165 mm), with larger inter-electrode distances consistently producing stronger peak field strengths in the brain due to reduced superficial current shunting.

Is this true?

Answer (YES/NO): YES